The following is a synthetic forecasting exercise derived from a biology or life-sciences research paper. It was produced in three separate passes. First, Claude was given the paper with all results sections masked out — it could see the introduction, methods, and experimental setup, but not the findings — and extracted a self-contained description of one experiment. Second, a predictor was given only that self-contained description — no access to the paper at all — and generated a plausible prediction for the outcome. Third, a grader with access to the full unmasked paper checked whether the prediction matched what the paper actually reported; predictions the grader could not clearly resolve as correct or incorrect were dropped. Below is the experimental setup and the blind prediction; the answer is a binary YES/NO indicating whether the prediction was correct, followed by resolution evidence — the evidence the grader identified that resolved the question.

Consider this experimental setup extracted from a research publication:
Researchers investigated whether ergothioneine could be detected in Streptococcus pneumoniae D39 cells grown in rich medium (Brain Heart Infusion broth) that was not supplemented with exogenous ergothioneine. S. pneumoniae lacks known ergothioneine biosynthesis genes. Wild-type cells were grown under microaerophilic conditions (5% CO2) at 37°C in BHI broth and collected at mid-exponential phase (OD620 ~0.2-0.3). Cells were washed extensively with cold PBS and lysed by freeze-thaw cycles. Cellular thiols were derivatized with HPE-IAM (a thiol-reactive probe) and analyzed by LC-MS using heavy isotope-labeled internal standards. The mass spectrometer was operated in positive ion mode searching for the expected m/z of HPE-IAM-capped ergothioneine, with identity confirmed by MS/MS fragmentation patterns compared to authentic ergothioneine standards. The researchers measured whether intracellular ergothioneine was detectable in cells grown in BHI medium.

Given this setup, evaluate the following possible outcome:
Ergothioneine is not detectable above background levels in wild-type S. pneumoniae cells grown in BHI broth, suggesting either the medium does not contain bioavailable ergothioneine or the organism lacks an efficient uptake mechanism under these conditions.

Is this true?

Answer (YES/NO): NO